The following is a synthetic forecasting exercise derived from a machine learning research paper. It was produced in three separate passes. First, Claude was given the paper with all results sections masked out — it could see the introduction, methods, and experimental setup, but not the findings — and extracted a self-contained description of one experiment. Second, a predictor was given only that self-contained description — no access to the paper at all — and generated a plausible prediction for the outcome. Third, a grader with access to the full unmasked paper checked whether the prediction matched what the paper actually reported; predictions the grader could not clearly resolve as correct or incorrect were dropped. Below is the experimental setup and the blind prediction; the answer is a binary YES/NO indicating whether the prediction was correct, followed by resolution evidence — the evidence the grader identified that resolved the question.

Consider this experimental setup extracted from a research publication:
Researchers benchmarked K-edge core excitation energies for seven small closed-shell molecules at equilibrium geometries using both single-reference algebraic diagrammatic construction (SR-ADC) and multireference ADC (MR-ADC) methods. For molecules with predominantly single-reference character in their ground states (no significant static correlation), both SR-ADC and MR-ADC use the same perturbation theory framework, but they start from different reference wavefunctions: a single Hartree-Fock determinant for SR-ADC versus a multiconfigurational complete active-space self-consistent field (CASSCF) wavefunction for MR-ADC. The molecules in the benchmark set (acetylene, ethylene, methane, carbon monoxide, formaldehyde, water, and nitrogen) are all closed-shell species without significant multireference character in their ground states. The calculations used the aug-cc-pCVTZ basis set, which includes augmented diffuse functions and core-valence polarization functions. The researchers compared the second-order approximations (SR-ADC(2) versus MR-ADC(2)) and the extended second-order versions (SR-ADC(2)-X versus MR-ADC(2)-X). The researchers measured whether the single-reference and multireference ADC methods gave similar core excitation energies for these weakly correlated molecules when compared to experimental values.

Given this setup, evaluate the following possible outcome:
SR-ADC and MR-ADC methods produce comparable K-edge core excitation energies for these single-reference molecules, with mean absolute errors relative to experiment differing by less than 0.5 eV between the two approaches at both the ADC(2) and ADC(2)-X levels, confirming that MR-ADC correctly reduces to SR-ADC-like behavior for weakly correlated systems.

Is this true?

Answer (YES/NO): YES